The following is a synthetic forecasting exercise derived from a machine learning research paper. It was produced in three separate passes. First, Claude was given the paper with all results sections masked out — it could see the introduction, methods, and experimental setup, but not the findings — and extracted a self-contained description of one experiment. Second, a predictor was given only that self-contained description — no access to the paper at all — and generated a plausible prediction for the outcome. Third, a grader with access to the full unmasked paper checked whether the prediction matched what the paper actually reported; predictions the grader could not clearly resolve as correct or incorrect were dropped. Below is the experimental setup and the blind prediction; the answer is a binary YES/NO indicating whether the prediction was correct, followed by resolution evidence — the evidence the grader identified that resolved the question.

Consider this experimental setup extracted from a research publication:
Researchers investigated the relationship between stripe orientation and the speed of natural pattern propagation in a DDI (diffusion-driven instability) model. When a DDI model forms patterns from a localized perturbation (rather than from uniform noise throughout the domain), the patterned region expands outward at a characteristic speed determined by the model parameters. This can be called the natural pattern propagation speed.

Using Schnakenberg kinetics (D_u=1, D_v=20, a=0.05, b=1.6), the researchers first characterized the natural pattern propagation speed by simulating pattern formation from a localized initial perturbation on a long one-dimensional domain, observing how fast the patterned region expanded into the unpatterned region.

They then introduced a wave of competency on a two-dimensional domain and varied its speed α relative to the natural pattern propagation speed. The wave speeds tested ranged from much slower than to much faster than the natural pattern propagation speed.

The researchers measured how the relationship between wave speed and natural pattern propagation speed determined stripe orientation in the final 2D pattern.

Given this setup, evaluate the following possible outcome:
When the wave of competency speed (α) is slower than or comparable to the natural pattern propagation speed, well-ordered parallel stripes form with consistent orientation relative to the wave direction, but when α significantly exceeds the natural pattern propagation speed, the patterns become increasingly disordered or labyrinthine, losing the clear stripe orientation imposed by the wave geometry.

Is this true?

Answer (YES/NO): YES